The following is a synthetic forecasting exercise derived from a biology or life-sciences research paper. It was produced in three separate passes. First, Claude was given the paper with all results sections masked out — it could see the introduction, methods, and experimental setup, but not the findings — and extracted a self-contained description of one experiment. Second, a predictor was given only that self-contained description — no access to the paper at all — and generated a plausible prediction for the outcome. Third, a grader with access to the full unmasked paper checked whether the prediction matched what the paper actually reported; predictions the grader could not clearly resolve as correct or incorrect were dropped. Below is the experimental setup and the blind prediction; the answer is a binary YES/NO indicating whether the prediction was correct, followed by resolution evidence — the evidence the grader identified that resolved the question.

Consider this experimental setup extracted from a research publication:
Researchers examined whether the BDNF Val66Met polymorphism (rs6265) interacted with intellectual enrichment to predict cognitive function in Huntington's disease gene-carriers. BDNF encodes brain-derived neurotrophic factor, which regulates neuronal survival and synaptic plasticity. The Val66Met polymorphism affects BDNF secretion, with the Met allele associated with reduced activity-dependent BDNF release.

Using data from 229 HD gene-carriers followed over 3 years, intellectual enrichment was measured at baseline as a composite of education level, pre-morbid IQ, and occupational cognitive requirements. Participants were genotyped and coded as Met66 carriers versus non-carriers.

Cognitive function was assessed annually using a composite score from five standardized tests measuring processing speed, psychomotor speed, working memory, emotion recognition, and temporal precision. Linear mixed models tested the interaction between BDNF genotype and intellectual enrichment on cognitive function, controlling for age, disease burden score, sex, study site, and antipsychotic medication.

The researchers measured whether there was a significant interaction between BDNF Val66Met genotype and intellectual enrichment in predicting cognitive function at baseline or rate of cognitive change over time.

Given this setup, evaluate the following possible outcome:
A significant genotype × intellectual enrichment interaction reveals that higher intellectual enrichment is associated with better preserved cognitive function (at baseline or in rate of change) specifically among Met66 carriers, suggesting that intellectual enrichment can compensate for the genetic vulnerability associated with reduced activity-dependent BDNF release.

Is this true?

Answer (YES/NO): YES